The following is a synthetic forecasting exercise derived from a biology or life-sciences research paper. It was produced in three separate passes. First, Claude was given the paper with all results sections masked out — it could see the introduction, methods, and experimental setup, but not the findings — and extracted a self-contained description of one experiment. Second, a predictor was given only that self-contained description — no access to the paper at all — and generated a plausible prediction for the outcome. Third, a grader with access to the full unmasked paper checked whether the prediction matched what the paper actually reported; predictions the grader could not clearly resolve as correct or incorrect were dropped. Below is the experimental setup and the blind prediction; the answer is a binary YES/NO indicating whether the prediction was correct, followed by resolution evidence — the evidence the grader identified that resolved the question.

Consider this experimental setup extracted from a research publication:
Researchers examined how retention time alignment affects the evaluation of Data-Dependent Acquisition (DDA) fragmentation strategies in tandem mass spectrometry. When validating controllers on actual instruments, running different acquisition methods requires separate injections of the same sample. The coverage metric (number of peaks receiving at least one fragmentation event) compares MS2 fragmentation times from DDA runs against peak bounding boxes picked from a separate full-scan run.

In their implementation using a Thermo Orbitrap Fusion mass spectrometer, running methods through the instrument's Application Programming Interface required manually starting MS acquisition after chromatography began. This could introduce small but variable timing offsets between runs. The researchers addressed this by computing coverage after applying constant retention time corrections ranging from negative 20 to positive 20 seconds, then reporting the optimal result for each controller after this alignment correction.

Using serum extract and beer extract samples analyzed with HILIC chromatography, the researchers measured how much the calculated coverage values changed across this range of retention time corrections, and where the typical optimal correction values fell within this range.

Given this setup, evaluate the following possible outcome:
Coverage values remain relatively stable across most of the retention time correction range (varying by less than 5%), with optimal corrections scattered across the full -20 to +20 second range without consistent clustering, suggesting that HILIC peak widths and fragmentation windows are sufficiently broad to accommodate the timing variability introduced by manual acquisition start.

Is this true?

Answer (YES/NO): NO